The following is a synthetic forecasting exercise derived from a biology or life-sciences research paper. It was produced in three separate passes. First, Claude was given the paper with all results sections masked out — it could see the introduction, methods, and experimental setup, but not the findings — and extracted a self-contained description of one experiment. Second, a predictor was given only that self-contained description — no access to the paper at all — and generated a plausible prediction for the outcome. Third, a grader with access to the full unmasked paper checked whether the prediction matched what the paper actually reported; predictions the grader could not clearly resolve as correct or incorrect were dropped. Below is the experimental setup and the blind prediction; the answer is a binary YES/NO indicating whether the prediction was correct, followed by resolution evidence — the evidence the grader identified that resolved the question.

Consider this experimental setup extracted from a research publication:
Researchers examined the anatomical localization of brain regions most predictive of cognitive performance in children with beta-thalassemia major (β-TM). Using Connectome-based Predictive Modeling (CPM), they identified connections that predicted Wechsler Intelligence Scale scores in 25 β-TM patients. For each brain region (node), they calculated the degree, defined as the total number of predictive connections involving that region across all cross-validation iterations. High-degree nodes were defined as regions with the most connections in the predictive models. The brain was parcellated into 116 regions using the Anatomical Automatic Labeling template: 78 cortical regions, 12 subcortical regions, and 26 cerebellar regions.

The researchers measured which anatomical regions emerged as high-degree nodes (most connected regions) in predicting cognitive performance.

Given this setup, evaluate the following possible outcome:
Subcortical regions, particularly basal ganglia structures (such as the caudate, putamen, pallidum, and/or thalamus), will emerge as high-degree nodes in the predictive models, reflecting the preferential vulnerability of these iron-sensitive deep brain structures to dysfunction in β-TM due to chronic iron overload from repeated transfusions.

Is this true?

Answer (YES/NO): NO